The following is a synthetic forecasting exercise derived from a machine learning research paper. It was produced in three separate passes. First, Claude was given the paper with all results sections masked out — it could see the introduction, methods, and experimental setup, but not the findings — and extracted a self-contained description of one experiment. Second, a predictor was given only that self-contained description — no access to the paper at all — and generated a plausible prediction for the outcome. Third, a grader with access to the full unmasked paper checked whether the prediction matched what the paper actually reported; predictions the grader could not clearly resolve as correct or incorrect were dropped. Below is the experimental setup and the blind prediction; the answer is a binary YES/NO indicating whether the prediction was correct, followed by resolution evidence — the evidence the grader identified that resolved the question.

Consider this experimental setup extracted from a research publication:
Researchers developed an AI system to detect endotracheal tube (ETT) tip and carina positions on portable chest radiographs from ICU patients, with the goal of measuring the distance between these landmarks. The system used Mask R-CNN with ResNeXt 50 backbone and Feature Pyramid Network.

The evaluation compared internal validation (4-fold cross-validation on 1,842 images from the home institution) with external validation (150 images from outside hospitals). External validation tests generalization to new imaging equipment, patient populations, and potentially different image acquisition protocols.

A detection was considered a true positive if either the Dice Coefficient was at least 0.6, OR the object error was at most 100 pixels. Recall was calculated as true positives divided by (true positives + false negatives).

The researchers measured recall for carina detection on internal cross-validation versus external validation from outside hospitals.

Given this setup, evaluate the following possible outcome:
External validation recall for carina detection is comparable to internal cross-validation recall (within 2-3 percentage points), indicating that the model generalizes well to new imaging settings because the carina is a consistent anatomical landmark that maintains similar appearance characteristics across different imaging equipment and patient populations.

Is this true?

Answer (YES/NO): YES